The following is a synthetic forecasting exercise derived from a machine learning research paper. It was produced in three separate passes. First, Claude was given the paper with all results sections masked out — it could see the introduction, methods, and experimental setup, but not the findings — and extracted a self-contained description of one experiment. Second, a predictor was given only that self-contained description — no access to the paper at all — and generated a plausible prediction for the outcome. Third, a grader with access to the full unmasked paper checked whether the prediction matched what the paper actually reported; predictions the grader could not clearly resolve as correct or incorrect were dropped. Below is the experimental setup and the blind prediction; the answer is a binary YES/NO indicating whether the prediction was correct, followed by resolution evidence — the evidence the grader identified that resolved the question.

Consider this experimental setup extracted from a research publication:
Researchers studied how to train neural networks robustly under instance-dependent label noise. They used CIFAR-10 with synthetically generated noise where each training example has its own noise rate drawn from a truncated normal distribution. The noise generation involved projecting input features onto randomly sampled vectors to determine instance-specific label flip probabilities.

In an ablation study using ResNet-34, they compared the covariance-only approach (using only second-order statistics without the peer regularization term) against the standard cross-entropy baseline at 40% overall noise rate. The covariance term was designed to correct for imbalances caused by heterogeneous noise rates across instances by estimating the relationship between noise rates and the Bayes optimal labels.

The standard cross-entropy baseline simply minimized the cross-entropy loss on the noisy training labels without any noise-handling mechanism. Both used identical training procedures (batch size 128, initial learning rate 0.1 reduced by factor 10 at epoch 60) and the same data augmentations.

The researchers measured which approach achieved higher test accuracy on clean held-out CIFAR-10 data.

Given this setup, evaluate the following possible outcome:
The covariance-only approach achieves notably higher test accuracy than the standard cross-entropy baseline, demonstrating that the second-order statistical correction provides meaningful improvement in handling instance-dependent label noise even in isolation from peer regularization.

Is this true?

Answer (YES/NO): NO